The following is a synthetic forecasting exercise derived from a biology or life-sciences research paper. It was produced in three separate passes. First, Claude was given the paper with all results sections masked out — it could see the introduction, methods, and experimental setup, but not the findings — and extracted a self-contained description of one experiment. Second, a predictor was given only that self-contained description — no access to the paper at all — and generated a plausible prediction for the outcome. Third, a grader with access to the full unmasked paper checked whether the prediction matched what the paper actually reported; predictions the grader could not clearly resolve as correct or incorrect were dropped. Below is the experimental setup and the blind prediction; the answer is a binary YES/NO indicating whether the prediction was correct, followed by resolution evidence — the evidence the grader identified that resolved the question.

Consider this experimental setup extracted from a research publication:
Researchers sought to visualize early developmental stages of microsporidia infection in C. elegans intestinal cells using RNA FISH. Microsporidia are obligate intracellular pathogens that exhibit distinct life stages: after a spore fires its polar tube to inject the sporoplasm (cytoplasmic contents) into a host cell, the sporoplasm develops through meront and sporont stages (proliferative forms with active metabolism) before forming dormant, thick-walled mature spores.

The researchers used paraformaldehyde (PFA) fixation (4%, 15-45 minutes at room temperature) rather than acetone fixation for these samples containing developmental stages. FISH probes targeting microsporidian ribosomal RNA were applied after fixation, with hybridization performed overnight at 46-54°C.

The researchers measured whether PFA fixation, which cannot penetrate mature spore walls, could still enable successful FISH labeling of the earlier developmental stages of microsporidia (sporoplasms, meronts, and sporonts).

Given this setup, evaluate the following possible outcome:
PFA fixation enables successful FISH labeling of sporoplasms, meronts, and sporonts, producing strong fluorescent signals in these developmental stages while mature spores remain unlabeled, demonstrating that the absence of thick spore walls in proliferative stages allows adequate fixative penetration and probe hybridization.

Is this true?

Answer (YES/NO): YES